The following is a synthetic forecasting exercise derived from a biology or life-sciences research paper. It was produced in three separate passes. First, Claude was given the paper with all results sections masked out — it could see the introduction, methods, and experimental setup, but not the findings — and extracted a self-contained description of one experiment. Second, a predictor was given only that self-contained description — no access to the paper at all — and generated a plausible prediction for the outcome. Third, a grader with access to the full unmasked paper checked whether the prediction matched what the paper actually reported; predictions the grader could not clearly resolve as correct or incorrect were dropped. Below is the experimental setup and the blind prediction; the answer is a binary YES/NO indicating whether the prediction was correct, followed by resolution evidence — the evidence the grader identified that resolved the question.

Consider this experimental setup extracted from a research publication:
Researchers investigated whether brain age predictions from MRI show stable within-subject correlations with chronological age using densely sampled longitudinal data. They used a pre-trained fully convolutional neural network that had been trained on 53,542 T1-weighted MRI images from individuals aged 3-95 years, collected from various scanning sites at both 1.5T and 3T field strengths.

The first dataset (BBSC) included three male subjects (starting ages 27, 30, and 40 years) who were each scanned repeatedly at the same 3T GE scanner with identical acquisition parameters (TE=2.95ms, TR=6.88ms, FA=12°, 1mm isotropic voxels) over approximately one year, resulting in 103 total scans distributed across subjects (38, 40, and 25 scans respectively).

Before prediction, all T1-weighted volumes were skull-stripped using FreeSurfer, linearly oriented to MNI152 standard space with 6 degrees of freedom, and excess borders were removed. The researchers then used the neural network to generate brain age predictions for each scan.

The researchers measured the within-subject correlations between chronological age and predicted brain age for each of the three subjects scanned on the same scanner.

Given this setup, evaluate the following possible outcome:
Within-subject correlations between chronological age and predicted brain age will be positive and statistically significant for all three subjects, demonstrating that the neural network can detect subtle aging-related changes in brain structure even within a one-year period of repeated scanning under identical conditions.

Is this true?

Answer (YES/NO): NO